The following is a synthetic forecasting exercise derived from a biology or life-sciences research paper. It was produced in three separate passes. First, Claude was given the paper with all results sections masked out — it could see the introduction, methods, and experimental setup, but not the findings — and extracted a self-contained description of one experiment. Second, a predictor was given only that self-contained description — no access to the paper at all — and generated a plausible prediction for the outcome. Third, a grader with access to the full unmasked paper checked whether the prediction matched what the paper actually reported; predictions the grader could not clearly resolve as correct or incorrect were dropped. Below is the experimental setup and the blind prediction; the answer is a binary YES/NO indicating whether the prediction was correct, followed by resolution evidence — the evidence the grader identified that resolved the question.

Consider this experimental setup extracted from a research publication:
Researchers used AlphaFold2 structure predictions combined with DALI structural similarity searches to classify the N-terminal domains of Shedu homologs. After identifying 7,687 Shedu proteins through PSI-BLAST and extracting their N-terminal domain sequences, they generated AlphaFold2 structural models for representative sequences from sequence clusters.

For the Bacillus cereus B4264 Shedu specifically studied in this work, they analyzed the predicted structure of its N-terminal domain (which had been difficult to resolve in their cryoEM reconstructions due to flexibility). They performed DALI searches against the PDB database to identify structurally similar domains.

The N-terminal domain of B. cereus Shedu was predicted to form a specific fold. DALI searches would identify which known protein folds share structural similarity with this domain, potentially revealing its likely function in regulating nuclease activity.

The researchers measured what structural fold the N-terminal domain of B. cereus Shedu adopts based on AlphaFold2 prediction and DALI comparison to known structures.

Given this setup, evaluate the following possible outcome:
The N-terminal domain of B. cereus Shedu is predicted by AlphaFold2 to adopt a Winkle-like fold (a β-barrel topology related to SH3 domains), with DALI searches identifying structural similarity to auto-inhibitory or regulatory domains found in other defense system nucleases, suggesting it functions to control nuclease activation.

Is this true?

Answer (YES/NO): NO